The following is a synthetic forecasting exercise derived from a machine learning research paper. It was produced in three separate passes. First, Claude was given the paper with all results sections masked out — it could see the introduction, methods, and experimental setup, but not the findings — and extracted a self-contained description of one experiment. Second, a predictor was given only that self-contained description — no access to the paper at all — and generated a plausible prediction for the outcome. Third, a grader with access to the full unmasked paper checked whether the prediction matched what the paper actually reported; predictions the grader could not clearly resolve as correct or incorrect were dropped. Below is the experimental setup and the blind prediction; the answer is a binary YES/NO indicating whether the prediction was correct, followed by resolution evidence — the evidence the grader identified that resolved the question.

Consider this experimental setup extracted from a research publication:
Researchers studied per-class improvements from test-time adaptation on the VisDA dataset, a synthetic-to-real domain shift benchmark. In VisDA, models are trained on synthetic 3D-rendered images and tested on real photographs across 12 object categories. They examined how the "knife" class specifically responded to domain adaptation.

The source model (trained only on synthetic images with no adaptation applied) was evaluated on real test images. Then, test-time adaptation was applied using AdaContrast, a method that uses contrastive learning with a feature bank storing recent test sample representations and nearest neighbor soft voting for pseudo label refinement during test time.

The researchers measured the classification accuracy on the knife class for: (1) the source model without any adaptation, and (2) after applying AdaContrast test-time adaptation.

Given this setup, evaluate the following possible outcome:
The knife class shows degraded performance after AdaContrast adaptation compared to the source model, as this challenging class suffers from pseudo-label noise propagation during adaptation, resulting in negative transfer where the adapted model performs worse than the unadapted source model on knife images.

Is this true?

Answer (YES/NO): NO